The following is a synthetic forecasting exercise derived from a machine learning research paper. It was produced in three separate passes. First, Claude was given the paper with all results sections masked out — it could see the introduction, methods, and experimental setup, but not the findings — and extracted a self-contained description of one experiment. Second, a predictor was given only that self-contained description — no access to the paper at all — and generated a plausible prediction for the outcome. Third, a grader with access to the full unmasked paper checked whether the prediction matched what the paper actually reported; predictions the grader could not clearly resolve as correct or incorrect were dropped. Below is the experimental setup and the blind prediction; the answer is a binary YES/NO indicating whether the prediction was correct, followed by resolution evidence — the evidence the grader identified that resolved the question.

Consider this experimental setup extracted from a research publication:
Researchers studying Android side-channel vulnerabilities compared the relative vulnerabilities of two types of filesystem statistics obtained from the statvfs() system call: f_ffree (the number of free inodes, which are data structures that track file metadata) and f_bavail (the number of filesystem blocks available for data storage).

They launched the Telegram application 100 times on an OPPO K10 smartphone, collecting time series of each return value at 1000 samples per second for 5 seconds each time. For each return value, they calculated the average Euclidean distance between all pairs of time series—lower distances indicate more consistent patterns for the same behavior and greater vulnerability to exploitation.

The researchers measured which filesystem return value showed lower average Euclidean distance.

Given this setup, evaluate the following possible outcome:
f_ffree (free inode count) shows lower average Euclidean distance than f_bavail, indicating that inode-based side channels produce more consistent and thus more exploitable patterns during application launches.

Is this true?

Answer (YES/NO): YES